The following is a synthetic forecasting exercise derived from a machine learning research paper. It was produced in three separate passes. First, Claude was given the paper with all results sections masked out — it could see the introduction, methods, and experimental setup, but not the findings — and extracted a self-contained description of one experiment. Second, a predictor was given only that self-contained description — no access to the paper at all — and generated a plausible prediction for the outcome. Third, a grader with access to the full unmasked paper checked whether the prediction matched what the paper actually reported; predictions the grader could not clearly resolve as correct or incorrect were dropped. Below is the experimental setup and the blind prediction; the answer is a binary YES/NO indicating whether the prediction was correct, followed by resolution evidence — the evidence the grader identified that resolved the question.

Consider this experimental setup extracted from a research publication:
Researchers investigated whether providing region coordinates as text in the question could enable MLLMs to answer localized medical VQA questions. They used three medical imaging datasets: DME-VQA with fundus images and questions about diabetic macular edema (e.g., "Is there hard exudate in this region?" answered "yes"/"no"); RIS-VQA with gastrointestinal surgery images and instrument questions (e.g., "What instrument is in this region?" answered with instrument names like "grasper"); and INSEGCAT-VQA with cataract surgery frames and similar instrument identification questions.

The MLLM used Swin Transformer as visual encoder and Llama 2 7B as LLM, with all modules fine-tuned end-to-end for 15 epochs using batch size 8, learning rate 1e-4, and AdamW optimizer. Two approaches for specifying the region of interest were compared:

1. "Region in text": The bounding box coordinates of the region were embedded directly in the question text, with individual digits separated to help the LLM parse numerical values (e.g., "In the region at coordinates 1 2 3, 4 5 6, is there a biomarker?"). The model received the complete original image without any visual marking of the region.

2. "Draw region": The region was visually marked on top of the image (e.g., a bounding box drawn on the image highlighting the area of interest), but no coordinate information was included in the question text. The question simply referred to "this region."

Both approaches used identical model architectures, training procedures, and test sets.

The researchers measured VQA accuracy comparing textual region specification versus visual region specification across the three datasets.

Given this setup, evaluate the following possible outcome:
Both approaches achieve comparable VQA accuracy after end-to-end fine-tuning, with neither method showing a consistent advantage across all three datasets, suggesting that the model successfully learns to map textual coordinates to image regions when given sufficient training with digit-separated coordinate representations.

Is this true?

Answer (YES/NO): NO